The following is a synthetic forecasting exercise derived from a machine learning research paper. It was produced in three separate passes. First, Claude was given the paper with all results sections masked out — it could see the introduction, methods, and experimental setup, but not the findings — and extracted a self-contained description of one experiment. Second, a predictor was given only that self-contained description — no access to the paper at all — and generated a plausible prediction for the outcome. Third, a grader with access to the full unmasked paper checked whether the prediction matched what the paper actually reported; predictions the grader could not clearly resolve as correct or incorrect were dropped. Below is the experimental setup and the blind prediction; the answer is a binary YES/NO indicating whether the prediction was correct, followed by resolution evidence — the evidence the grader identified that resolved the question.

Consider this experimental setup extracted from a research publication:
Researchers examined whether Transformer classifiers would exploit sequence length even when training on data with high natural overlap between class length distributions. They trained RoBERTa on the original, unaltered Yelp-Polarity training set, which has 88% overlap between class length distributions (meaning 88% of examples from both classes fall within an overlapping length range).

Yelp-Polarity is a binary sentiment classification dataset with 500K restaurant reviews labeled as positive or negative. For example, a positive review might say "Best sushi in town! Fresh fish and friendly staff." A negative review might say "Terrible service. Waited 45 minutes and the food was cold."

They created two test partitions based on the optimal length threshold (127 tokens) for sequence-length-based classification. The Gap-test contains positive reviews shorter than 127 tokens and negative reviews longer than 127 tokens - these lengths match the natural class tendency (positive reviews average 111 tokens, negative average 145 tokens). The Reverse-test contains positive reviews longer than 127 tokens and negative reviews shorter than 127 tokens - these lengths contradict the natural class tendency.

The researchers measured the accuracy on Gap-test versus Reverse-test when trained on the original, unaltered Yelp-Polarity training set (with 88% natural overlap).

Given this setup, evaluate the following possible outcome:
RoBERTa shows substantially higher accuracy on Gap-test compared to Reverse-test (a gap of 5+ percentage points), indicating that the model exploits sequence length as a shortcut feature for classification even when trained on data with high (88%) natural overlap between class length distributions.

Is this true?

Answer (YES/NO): NO